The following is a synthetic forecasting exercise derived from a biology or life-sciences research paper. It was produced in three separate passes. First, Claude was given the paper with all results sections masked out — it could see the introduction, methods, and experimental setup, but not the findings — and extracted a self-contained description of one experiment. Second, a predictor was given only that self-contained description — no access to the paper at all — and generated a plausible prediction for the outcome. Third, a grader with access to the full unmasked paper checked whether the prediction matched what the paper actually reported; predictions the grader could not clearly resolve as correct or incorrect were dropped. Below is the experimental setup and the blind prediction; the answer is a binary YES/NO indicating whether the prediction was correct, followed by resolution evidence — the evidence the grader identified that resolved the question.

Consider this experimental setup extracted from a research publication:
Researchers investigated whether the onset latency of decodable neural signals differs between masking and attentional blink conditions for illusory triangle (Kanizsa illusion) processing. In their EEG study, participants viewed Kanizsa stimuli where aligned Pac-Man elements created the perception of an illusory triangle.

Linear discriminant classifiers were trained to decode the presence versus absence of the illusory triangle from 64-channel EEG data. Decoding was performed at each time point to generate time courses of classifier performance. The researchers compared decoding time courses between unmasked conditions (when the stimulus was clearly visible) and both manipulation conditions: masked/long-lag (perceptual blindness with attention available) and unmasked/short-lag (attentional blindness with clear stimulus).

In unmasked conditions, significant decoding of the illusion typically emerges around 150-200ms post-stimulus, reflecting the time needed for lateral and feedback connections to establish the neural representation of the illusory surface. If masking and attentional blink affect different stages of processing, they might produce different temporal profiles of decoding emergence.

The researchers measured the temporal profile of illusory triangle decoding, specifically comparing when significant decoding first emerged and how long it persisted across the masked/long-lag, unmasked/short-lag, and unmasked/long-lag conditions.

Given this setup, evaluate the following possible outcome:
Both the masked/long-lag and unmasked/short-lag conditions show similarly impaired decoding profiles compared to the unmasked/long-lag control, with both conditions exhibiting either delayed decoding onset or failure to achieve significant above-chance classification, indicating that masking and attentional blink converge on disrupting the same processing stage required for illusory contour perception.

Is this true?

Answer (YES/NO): NO